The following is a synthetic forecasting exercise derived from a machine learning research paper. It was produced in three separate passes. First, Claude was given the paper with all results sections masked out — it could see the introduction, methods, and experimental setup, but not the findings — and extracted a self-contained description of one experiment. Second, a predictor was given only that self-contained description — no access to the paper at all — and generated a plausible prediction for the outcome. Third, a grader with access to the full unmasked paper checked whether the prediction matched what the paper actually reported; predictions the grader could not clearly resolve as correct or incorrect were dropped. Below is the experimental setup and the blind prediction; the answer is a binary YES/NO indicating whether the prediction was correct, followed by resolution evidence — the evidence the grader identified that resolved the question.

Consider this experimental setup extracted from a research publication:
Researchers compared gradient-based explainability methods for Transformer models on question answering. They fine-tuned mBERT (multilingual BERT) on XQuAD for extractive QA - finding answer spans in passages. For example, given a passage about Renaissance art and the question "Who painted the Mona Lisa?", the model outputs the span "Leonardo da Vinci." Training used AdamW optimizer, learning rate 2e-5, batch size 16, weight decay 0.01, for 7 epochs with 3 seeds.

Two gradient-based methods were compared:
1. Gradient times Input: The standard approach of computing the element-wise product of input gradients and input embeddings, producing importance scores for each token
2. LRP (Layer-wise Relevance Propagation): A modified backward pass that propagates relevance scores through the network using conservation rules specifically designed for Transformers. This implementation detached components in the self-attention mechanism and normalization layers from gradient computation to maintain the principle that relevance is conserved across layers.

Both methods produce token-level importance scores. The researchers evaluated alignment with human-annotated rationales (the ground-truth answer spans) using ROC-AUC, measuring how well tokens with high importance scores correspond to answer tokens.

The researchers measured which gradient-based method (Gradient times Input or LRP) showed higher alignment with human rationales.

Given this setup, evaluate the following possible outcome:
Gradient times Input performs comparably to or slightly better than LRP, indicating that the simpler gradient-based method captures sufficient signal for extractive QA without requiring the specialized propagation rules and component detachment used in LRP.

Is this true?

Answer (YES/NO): NO